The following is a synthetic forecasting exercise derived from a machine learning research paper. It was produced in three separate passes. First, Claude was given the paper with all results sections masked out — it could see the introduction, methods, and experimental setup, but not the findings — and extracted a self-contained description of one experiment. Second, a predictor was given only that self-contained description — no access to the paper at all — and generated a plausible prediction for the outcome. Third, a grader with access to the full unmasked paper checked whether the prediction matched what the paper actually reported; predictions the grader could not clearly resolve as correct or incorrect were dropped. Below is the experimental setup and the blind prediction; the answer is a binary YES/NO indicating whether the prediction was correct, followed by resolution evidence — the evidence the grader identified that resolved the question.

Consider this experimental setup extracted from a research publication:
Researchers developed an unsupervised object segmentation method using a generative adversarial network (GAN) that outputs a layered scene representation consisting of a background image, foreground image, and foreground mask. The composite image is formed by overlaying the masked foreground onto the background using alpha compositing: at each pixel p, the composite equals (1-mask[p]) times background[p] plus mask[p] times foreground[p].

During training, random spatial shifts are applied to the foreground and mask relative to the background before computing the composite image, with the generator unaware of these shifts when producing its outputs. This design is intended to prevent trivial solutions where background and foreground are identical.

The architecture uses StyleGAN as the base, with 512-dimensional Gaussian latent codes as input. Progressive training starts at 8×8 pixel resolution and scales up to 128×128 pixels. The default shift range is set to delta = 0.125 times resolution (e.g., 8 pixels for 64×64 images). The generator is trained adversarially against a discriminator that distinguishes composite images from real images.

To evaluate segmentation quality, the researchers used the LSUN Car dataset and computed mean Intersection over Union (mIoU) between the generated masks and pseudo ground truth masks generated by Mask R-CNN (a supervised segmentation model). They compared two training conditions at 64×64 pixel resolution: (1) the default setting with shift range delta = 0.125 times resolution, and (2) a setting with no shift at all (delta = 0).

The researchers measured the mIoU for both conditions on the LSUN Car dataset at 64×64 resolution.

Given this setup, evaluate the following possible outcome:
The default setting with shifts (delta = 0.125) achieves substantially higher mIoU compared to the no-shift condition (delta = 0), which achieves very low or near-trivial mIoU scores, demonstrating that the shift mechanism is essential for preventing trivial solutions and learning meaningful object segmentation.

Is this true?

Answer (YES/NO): YES